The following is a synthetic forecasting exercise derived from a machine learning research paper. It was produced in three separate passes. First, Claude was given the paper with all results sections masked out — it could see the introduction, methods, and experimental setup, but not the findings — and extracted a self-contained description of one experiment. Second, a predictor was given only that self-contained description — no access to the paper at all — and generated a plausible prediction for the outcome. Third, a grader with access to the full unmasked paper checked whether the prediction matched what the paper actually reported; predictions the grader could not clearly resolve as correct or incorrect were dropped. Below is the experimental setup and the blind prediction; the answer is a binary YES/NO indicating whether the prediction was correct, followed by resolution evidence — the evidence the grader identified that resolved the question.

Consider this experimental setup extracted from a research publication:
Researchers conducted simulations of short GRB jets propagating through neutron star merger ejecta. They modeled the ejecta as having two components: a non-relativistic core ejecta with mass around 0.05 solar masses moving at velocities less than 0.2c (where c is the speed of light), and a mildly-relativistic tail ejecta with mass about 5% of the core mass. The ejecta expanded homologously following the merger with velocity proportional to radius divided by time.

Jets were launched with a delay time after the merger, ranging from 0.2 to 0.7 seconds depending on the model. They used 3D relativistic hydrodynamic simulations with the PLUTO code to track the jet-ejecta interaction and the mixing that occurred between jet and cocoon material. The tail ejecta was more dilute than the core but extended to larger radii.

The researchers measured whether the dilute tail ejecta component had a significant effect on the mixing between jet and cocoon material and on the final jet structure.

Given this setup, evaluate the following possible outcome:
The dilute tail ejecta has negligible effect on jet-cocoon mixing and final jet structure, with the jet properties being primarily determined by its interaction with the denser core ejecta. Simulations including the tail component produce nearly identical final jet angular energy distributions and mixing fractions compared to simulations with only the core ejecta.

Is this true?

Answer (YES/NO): YES